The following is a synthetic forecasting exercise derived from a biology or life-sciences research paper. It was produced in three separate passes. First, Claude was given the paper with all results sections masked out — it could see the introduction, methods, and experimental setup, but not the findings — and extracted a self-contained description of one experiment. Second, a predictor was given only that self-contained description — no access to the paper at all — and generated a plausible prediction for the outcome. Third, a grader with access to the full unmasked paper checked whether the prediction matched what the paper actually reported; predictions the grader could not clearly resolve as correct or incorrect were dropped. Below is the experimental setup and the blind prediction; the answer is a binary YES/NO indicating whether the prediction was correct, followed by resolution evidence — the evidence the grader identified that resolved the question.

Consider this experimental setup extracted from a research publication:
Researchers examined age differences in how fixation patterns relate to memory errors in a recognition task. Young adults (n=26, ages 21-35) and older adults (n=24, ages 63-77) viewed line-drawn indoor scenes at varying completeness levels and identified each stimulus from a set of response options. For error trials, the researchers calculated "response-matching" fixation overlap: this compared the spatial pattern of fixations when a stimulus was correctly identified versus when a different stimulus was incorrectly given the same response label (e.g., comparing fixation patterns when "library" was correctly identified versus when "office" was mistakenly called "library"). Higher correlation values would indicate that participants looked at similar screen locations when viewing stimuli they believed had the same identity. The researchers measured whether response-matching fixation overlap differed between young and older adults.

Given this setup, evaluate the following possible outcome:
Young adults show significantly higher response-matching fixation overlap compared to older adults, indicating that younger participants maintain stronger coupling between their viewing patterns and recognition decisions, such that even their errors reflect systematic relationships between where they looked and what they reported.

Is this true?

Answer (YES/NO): NO